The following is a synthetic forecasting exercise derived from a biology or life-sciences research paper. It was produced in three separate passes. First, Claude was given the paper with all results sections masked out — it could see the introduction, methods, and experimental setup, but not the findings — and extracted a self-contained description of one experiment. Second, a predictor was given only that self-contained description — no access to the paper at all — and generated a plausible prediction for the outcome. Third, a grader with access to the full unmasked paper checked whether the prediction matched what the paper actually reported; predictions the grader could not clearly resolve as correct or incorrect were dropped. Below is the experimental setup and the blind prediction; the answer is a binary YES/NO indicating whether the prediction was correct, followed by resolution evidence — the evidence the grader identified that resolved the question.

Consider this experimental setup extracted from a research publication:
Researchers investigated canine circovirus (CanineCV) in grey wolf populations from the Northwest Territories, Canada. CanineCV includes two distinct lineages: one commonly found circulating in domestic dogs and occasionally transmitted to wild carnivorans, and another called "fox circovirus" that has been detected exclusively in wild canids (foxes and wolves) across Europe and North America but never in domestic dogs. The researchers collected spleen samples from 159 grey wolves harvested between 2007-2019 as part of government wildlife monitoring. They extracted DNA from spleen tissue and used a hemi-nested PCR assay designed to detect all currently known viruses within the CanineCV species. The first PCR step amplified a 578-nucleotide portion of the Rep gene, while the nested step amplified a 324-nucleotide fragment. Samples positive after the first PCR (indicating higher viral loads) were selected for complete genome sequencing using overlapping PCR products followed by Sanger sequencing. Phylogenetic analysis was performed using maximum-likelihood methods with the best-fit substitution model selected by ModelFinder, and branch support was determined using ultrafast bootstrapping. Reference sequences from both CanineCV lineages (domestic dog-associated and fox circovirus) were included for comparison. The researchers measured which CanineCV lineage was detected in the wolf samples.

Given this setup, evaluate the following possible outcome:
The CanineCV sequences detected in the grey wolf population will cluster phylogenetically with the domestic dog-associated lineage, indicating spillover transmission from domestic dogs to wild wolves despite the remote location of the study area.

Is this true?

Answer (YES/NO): NO